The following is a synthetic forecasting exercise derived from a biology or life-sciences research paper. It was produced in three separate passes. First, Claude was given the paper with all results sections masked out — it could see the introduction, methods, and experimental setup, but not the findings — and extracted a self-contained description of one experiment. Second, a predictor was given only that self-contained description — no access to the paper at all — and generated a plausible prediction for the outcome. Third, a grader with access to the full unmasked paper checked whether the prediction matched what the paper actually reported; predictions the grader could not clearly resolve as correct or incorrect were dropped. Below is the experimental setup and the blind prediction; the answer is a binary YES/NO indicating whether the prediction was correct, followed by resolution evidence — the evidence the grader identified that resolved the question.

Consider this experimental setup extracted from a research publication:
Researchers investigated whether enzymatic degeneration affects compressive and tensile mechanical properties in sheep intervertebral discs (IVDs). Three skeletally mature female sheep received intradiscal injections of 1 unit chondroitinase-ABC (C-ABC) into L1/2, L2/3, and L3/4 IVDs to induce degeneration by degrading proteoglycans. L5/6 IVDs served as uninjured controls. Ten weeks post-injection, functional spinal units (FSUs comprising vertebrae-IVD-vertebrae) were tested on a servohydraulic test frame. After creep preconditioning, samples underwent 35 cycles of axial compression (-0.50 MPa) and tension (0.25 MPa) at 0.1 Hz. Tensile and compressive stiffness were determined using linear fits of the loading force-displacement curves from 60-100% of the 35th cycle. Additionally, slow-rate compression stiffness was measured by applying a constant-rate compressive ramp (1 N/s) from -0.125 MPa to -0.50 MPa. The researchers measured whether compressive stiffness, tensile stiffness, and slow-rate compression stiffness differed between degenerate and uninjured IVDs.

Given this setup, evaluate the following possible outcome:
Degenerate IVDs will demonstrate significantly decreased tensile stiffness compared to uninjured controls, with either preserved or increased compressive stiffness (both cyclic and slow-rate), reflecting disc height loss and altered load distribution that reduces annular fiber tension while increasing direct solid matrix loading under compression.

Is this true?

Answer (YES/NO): NO